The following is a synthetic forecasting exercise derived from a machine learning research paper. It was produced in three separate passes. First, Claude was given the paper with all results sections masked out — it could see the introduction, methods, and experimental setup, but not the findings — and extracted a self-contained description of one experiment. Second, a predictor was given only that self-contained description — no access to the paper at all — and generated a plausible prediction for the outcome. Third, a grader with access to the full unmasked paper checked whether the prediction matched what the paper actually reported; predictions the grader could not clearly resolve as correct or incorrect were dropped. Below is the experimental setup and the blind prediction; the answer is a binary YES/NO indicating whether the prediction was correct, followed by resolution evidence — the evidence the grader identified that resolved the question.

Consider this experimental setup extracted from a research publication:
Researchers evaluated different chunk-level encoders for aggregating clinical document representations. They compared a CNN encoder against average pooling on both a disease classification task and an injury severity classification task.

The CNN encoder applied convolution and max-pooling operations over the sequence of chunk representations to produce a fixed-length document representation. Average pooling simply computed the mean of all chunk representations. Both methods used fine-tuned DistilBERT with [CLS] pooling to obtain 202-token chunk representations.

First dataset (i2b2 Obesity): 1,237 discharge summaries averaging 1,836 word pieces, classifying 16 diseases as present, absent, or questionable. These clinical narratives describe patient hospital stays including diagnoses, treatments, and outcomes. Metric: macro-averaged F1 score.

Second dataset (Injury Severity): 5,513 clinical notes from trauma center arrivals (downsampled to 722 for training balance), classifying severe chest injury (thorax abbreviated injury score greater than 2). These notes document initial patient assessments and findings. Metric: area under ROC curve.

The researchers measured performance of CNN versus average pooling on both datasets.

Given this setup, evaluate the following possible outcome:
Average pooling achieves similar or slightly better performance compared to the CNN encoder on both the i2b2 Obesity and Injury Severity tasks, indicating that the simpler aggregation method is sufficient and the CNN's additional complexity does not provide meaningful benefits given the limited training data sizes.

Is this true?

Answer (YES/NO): NO